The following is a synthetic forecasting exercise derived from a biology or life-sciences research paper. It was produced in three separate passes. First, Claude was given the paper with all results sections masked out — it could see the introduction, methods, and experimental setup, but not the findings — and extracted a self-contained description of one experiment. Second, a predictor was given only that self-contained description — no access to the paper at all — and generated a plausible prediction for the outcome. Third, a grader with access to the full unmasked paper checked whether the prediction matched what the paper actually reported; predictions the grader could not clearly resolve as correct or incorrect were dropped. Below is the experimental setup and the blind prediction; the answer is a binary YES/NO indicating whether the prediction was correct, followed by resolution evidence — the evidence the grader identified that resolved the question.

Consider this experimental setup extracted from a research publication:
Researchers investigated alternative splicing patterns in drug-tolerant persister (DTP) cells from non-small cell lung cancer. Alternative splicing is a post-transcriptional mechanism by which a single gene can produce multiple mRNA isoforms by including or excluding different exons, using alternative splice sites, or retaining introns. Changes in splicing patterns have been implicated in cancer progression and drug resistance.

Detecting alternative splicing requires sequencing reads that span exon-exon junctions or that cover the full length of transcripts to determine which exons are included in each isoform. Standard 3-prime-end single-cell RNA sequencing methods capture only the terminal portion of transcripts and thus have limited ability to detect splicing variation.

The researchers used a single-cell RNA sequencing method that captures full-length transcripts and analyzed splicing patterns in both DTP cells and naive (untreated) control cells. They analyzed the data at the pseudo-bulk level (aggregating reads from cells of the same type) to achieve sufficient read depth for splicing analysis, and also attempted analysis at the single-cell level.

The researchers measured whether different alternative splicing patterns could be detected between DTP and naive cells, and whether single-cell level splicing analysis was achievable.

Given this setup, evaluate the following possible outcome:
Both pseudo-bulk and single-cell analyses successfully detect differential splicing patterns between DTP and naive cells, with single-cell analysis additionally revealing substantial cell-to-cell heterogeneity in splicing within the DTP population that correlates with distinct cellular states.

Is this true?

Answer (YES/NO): NO